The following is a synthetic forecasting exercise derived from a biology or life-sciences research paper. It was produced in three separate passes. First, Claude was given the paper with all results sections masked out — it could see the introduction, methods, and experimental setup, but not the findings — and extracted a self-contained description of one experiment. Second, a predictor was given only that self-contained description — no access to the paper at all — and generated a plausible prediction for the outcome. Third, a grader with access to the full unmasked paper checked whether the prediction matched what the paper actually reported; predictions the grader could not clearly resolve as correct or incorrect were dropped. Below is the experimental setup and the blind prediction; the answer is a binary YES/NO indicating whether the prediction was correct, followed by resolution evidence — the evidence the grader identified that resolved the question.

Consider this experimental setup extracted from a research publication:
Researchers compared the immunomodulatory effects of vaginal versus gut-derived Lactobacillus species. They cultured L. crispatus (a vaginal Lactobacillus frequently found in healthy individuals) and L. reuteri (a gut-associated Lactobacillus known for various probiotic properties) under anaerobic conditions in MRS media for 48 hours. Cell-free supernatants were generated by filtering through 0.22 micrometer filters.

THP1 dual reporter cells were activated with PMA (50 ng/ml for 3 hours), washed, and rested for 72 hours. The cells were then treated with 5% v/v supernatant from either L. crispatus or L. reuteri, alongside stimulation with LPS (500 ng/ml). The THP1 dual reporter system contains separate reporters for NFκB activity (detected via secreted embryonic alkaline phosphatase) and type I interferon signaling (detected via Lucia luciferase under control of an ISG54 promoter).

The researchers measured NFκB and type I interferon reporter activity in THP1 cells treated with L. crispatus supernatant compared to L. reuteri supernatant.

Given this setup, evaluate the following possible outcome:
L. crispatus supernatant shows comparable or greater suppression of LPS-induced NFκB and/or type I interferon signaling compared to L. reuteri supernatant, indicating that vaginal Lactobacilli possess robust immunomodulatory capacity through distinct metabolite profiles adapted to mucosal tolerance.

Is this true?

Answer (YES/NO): YES